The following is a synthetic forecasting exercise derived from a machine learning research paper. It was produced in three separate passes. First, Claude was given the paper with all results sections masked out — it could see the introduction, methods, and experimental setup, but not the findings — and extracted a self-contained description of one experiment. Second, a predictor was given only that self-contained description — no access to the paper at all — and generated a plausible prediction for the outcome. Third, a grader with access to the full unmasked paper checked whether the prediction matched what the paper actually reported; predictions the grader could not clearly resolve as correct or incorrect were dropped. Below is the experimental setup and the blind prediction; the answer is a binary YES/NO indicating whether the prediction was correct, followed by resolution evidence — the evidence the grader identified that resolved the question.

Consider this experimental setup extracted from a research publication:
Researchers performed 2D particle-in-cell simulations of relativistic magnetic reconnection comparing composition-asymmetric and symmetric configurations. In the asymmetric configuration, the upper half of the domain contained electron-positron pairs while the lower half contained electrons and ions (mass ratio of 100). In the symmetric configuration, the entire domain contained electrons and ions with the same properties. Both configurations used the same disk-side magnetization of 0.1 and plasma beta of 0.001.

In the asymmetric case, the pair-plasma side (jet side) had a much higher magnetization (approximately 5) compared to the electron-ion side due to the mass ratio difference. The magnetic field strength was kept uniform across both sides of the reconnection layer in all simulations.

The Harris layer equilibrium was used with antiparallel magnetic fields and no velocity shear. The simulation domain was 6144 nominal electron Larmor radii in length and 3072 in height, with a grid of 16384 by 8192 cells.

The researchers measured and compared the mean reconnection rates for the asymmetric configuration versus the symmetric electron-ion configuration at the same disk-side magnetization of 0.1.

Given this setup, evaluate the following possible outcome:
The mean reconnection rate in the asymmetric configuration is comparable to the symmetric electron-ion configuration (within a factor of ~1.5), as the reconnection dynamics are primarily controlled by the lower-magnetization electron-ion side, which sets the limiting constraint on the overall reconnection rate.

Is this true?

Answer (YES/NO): YES